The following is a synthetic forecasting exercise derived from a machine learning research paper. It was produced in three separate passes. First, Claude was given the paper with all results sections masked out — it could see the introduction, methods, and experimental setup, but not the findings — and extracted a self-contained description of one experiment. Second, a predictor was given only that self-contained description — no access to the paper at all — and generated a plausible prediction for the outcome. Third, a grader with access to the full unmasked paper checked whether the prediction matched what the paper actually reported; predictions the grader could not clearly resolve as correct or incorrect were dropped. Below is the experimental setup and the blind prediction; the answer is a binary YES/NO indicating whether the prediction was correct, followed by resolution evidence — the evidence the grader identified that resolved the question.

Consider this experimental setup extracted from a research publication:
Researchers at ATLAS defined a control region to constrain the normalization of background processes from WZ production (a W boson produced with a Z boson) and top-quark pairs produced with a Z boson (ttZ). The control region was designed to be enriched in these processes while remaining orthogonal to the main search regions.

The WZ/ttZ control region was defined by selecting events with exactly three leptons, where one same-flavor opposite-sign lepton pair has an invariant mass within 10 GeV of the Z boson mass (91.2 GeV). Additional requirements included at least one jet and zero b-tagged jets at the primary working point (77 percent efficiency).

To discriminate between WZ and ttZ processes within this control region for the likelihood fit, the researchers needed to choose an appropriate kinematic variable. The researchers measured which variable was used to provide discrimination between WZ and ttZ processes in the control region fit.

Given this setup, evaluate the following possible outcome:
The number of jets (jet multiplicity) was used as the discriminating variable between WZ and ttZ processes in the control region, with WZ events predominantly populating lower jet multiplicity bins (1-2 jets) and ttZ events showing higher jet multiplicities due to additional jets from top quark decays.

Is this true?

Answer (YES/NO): NO